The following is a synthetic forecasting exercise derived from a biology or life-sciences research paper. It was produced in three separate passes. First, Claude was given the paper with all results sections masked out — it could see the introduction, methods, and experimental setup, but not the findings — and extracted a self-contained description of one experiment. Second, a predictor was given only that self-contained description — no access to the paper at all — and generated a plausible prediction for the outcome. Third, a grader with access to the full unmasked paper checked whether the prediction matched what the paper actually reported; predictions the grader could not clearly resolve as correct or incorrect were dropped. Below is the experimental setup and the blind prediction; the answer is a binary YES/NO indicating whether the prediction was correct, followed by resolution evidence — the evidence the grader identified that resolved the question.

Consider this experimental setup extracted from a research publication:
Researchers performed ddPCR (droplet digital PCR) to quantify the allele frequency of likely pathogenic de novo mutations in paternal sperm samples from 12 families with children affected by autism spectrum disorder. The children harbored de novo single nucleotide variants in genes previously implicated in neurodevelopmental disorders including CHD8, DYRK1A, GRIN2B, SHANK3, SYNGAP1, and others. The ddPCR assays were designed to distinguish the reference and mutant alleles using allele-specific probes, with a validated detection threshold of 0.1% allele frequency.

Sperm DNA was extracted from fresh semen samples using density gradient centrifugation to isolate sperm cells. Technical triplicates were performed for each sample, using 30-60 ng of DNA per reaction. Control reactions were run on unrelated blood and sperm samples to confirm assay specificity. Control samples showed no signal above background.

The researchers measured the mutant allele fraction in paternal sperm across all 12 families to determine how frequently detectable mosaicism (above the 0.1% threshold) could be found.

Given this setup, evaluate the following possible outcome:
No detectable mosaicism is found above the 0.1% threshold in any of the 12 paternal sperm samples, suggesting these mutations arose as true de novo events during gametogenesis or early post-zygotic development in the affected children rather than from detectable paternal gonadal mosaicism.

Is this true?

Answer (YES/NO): NO